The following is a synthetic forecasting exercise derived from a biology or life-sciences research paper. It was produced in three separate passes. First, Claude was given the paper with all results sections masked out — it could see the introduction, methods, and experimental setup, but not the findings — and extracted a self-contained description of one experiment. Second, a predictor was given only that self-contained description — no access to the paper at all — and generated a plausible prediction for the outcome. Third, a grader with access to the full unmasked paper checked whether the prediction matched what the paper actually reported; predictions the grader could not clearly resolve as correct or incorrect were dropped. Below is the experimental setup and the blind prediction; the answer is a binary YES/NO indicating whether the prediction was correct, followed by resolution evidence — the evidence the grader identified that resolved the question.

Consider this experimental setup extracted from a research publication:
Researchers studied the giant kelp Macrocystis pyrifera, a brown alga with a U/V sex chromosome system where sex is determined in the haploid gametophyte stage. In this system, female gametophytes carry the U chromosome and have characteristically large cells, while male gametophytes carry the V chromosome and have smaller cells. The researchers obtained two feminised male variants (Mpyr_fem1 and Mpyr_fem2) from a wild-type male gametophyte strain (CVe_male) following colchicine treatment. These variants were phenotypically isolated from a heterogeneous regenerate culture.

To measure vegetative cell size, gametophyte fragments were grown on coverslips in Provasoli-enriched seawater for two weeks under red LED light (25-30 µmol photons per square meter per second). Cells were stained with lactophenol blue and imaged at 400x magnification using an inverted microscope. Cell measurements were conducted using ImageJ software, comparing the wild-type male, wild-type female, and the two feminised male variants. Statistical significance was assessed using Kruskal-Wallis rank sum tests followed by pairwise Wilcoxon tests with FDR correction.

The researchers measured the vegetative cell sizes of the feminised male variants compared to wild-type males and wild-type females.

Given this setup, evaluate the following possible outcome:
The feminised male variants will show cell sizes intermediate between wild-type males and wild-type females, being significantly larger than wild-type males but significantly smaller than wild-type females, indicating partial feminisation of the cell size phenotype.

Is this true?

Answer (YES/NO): YES